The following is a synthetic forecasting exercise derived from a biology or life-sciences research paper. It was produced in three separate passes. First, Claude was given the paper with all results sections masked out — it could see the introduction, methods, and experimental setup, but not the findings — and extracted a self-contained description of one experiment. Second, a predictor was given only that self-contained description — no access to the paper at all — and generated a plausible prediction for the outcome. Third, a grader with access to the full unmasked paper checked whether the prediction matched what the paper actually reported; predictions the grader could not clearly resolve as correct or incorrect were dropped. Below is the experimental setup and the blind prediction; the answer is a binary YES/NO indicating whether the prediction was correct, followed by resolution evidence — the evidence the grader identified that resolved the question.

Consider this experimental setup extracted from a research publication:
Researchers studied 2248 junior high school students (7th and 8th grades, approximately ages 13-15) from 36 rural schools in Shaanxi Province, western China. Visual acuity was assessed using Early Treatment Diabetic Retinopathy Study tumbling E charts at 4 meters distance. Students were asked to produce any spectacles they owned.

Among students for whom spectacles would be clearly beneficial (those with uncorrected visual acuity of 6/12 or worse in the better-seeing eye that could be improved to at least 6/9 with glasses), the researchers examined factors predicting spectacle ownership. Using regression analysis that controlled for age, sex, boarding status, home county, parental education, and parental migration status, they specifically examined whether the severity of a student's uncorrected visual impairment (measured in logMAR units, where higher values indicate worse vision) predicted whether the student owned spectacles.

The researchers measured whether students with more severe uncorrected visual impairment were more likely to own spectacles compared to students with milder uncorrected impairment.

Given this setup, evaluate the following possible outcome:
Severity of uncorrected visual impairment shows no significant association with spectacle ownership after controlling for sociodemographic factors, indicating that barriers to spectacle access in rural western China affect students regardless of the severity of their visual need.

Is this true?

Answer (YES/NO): NO